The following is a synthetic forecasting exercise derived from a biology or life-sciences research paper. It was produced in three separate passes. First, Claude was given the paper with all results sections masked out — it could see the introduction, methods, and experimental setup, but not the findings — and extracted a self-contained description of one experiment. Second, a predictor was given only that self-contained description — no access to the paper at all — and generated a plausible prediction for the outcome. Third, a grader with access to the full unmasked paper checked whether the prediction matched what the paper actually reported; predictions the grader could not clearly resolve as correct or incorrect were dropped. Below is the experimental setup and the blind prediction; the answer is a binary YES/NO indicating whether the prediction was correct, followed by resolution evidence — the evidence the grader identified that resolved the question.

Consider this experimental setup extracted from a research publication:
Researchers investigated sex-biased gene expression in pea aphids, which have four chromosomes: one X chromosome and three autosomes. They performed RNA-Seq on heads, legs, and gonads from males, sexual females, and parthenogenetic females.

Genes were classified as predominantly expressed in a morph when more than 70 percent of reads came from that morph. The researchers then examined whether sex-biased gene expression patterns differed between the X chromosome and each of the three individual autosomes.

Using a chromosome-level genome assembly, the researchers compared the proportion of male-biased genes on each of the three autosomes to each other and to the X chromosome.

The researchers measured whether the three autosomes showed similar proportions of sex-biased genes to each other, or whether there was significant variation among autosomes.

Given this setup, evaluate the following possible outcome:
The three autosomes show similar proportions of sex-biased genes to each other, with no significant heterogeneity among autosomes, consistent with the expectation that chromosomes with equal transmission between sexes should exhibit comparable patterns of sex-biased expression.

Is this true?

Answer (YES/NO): YES